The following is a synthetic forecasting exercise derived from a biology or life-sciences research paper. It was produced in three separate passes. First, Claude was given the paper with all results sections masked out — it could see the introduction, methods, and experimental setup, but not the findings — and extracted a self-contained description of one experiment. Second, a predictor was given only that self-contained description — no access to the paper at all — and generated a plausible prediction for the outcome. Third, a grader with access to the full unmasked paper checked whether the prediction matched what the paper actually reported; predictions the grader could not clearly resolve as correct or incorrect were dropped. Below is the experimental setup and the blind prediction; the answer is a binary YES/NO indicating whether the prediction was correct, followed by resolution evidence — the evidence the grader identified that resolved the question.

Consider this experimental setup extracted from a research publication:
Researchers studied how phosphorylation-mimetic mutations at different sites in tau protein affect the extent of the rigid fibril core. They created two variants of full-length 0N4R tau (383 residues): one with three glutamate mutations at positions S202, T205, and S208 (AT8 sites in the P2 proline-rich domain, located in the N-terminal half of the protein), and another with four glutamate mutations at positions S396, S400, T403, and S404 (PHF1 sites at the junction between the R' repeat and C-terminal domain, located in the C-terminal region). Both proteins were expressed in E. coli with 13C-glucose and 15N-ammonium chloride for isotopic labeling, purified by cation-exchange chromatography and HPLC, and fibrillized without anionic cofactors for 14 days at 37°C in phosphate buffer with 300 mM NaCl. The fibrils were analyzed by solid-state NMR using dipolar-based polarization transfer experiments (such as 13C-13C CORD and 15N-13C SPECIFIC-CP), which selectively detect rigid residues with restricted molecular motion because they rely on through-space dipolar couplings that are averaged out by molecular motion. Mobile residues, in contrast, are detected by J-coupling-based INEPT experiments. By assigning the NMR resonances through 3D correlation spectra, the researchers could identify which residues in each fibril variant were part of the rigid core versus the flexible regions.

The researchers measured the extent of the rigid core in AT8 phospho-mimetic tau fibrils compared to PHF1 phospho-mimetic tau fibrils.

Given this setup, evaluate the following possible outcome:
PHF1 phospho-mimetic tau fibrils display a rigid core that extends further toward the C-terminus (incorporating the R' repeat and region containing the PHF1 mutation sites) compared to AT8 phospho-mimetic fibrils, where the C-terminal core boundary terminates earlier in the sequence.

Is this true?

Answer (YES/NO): NO